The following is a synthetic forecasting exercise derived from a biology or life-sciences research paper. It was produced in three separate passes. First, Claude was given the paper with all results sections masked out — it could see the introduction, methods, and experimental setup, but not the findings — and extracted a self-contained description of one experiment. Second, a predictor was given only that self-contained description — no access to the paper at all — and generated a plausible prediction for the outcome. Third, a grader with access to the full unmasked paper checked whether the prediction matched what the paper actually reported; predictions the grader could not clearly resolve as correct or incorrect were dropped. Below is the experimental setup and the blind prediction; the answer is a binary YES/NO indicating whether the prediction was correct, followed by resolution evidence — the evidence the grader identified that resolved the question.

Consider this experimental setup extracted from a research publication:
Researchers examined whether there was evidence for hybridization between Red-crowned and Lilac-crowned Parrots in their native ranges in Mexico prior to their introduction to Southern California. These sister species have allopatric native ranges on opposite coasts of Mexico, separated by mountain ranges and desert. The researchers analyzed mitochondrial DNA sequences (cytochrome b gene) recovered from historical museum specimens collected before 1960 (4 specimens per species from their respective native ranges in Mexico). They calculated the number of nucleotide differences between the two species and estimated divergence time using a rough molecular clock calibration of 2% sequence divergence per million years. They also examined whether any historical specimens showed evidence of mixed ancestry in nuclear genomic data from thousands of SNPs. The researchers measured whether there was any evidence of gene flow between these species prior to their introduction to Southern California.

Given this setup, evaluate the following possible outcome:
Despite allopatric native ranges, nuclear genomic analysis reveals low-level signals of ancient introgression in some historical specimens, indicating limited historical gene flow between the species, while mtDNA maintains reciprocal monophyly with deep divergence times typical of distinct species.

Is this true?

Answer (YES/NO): NO